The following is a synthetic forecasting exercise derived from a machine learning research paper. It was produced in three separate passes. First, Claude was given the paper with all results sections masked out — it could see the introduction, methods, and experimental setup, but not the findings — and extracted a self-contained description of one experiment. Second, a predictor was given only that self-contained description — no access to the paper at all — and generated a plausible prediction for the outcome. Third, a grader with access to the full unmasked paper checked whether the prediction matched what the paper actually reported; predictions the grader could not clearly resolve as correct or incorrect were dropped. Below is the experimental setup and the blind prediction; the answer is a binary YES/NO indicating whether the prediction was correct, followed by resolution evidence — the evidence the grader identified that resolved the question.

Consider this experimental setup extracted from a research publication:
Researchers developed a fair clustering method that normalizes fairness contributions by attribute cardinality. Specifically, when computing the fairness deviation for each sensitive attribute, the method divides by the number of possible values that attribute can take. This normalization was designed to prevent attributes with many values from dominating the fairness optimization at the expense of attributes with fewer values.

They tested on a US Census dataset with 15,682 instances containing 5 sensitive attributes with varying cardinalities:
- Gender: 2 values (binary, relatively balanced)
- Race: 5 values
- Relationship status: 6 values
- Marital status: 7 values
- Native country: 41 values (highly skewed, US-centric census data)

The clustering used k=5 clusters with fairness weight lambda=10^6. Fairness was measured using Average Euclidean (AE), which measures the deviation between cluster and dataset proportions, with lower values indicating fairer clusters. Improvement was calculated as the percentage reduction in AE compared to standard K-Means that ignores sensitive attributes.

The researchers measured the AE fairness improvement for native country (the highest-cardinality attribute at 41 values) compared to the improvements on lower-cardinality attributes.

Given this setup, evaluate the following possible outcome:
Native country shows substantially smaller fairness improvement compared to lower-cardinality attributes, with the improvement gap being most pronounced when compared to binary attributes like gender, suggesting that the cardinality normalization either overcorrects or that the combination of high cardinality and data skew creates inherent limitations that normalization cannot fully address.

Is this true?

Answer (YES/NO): YES